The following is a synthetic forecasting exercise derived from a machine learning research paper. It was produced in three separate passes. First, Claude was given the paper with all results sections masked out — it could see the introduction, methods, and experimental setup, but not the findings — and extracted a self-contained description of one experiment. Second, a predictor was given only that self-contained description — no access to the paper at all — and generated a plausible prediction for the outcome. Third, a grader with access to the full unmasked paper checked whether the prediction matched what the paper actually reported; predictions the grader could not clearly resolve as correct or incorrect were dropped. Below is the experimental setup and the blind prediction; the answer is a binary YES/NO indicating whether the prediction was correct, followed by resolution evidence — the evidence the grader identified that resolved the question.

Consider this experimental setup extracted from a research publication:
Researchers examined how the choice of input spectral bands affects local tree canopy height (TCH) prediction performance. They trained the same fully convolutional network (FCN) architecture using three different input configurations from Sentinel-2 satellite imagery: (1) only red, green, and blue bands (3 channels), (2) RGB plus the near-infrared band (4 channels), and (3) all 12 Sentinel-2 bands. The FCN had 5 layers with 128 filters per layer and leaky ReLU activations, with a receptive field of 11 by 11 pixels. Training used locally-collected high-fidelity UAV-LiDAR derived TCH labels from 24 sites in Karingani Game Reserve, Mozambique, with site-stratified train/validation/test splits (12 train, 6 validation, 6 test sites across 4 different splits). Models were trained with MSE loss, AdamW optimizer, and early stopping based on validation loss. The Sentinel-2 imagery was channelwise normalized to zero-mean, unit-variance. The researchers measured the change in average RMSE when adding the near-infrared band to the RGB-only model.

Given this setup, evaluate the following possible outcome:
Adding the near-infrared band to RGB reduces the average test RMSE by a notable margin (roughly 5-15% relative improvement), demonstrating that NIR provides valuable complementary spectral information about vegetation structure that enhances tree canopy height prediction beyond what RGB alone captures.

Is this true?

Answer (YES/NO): YES